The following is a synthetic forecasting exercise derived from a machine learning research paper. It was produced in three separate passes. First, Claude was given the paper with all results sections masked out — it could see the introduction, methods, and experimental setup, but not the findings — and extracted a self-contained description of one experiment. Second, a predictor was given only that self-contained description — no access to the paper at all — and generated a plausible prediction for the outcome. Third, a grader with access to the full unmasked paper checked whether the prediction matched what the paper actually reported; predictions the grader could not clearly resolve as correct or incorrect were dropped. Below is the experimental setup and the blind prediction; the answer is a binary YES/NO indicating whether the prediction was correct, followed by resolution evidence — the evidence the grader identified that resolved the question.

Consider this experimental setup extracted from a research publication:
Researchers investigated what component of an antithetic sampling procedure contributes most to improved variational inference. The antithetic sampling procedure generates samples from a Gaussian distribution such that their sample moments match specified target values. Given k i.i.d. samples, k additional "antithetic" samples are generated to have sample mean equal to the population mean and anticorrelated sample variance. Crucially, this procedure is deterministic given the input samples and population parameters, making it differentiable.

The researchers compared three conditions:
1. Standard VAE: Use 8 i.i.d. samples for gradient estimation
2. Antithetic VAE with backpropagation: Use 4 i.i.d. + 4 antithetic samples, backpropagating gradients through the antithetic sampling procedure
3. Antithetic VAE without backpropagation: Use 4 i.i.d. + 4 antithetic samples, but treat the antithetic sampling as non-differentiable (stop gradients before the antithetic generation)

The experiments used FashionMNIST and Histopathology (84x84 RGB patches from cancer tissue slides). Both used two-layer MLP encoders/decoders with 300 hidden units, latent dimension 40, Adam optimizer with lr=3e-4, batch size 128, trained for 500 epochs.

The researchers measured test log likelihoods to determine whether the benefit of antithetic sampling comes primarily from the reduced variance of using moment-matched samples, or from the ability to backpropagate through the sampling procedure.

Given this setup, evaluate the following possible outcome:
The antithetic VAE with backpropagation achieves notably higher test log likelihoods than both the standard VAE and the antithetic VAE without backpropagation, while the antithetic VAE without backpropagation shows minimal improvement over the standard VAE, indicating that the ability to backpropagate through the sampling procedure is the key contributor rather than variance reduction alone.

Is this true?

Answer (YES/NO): NO